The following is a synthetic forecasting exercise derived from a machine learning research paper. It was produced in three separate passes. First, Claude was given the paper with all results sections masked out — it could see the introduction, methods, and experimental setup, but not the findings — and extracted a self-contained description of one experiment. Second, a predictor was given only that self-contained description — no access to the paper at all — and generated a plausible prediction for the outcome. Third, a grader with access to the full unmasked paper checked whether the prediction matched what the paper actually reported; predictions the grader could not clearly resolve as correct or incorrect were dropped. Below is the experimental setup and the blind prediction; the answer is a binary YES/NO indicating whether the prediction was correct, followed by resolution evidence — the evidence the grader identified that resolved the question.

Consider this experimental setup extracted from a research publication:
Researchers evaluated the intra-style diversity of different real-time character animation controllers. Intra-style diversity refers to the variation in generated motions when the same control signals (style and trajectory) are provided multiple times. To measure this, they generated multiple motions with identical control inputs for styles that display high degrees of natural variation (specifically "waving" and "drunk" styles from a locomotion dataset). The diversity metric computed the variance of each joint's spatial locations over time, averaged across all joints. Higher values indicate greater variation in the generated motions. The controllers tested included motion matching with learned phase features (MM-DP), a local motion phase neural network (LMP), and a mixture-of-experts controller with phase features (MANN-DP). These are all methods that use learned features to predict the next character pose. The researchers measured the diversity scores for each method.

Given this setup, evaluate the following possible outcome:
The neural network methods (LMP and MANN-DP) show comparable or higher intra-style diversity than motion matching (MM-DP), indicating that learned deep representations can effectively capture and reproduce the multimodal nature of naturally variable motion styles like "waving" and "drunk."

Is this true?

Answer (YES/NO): NO